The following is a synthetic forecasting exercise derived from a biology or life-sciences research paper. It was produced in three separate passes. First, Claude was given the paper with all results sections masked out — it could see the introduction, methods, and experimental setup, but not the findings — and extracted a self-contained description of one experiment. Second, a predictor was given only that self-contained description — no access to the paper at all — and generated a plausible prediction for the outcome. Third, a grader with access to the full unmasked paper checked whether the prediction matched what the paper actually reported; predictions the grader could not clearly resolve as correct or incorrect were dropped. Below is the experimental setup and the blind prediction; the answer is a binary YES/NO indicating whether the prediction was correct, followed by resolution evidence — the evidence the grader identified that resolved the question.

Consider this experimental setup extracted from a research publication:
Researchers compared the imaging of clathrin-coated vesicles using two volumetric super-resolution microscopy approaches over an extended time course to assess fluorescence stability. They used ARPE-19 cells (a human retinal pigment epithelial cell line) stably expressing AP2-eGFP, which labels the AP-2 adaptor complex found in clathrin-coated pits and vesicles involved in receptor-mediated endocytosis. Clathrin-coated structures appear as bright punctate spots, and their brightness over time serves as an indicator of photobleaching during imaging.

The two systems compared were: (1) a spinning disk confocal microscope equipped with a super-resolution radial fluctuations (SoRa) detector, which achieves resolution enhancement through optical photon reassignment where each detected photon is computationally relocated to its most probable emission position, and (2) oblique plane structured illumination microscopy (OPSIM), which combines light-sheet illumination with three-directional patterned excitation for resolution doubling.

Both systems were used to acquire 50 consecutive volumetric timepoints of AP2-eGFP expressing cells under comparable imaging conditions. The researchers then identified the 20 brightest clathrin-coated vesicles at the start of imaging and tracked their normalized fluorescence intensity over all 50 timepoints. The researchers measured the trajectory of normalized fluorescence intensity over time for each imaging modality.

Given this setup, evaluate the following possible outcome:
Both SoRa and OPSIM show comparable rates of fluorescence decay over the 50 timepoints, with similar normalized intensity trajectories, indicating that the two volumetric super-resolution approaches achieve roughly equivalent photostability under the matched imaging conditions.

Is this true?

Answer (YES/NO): NO